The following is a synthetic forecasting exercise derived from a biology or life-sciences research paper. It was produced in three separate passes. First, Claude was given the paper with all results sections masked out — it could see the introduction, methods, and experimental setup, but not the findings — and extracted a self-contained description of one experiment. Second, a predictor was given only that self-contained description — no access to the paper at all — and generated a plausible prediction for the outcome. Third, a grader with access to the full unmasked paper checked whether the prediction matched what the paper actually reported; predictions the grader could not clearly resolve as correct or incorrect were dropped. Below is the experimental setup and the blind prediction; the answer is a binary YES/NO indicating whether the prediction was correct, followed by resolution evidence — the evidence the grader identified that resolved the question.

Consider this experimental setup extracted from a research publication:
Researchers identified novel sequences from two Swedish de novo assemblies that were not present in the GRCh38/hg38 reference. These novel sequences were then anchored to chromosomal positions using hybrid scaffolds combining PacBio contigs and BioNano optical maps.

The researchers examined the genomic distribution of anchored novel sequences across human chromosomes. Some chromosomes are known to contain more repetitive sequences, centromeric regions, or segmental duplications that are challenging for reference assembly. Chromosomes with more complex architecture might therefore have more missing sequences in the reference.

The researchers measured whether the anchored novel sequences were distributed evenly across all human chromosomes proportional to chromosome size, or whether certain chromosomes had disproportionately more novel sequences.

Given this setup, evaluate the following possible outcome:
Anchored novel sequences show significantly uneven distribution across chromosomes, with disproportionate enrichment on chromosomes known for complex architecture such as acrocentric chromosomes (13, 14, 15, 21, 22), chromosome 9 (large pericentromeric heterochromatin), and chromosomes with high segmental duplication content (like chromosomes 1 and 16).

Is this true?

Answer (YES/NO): NO